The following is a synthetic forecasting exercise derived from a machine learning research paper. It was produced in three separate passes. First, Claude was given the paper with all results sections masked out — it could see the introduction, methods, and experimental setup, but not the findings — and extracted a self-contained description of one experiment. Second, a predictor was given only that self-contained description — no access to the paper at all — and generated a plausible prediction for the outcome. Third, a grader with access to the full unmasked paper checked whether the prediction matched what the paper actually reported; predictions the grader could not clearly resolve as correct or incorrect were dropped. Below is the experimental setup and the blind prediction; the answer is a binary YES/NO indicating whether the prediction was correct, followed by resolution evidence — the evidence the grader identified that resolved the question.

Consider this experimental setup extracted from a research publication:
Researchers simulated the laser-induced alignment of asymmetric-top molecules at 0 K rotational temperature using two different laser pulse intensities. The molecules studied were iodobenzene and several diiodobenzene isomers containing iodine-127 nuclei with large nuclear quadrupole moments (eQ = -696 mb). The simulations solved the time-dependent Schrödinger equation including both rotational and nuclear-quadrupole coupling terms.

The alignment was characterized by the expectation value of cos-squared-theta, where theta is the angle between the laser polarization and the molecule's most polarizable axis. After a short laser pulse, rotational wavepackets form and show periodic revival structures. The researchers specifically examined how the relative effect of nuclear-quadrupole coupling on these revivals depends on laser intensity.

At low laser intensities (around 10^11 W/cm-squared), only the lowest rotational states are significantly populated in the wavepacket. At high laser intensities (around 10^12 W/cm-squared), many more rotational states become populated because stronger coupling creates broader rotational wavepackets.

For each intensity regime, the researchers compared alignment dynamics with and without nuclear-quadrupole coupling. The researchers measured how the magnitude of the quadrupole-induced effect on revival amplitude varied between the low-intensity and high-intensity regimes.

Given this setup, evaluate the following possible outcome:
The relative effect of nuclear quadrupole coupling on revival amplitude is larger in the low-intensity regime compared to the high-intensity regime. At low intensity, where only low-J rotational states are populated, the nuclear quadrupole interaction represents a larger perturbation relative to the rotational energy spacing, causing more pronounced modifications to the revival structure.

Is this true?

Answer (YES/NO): YES